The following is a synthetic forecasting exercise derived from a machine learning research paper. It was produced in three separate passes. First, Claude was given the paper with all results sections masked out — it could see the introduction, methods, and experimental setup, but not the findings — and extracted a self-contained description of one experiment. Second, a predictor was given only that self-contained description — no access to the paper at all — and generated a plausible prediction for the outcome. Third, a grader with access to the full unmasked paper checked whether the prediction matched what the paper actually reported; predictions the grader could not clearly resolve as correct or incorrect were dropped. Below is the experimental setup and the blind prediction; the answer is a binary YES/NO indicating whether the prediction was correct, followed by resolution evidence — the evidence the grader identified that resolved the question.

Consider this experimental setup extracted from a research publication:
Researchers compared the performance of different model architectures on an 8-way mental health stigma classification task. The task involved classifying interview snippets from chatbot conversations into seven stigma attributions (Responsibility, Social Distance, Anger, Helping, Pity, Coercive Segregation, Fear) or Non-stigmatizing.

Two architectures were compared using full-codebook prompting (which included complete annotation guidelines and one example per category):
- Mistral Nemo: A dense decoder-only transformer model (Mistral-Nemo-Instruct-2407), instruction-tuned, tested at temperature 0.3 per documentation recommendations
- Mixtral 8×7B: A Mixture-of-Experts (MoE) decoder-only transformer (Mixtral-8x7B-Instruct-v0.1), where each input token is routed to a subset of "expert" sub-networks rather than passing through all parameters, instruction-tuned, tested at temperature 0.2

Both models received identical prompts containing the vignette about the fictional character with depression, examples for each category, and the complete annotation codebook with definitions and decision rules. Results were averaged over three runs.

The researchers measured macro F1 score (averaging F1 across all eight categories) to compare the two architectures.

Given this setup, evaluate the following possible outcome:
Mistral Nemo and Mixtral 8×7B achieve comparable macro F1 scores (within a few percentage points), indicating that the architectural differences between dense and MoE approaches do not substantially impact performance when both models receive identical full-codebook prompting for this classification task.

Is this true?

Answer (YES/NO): NO